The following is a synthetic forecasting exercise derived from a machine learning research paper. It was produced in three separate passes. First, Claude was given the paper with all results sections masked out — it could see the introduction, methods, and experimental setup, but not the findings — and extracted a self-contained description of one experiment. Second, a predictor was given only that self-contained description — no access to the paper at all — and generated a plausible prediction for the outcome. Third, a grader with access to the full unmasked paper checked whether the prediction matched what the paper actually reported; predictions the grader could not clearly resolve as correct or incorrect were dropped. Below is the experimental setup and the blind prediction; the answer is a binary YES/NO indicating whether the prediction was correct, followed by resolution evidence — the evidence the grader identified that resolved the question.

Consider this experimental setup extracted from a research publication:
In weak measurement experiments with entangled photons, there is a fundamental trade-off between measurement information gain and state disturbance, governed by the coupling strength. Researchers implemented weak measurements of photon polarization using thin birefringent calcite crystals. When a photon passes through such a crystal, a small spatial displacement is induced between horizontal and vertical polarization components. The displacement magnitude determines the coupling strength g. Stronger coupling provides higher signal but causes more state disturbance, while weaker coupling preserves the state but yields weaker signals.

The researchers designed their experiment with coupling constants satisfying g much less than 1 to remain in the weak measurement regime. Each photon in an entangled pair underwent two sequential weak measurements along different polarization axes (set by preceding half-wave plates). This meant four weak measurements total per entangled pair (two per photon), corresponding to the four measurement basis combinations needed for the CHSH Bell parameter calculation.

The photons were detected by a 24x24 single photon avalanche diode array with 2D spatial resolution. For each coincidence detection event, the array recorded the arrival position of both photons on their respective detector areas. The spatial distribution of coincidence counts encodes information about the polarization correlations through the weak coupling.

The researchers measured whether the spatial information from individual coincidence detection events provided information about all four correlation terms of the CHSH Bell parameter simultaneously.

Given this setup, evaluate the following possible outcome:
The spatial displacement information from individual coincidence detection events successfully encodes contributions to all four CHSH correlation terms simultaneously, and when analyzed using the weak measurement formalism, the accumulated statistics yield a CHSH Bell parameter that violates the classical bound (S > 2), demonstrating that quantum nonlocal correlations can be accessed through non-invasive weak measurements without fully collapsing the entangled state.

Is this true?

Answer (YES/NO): YES